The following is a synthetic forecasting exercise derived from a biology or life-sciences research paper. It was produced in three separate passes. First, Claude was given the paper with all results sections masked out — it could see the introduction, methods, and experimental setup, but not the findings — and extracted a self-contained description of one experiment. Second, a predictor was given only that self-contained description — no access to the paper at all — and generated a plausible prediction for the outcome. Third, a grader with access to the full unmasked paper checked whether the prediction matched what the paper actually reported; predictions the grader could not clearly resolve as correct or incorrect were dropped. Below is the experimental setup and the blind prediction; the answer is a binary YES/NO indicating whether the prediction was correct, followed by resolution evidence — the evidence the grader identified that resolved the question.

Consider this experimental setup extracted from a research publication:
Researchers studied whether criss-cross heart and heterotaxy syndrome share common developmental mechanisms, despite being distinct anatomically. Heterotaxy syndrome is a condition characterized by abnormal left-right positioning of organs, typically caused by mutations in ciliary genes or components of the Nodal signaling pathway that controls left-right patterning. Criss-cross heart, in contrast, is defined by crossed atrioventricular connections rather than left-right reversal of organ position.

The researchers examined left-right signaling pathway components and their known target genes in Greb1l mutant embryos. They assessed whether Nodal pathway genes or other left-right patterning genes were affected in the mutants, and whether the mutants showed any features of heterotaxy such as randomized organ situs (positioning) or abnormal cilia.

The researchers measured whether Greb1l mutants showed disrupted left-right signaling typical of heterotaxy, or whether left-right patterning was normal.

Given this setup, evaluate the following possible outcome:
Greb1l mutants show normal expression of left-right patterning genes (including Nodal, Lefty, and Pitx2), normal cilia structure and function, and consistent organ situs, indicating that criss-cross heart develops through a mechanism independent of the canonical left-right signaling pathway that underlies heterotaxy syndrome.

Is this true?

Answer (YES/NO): NO